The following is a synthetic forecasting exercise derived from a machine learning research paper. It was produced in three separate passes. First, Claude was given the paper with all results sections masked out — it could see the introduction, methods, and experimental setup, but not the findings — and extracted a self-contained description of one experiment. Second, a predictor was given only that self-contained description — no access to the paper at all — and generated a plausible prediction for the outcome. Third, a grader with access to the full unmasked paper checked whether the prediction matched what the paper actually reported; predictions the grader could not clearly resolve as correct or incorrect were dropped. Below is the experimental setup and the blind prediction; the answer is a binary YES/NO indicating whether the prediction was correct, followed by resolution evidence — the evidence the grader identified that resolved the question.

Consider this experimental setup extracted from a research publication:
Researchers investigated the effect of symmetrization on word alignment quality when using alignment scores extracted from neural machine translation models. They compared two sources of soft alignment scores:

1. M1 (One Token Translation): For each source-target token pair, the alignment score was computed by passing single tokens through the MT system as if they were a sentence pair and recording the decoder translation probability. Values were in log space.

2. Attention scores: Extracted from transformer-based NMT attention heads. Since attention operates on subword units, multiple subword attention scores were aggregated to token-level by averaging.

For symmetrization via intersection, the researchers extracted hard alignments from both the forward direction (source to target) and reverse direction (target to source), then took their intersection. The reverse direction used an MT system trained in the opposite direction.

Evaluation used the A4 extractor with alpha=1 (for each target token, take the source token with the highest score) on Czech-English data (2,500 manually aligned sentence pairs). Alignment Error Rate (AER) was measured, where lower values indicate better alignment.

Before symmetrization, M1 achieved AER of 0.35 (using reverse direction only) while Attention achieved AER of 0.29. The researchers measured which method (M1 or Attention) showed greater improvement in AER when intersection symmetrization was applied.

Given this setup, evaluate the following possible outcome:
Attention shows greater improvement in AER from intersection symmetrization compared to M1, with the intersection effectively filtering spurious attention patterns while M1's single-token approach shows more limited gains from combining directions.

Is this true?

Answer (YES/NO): NO